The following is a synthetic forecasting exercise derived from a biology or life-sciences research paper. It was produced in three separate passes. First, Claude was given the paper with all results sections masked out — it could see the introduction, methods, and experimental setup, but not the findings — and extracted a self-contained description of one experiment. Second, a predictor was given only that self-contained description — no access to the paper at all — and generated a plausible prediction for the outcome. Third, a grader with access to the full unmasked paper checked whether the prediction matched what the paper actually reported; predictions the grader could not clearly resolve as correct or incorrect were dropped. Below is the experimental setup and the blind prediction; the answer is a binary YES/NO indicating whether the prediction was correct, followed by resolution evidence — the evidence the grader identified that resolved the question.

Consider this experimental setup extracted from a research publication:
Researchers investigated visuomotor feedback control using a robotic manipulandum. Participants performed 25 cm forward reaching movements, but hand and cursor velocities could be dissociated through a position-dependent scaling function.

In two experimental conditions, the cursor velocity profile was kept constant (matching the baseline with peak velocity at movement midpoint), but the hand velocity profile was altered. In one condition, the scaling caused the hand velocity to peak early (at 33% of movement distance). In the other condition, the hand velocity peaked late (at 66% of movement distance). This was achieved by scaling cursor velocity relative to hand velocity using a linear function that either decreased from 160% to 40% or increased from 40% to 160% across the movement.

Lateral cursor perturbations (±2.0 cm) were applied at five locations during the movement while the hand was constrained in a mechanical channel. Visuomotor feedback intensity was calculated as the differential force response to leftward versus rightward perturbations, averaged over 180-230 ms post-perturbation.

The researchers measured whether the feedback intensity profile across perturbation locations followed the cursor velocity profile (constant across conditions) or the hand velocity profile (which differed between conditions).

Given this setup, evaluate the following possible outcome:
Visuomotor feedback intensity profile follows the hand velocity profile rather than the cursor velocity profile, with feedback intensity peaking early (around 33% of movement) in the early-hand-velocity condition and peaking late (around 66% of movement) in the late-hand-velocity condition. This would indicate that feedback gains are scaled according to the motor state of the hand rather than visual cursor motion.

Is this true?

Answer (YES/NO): NO